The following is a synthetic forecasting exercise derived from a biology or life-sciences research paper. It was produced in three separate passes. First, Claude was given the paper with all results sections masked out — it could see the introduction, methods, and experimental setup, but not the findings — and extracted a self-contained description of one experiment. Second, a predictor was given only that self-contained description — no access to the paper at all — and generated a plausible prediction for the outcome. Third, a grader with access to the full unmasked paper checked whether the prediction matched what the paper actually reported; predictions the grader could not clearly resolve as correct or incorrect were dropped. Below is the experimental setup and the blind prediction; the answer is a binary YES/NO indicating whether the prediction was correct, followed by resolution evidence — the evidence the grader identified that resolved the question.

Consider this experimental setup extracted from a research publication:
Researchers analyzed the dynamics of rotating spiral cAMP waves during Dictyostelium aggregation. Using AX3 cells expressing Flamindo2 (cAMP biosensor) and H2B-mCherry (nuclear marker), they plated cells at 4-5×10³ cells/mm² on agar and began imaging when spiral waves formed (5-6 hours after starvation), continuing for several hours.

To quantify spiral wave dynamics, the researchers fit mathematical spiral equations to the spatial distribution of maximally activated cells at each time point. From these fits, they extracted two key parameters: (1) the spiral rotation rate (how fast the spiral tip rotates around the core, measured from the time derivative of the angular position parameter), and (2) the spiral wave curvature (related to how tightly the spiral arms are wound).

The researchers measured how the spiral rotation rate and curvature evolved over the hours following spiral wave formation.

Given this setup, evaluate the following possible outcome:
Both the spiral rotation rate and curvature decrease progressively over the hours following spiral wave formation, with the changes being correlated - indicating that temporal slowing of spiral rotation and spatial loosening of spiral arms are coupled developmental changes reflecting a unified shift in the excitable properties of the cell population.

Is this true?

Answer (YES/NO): NO